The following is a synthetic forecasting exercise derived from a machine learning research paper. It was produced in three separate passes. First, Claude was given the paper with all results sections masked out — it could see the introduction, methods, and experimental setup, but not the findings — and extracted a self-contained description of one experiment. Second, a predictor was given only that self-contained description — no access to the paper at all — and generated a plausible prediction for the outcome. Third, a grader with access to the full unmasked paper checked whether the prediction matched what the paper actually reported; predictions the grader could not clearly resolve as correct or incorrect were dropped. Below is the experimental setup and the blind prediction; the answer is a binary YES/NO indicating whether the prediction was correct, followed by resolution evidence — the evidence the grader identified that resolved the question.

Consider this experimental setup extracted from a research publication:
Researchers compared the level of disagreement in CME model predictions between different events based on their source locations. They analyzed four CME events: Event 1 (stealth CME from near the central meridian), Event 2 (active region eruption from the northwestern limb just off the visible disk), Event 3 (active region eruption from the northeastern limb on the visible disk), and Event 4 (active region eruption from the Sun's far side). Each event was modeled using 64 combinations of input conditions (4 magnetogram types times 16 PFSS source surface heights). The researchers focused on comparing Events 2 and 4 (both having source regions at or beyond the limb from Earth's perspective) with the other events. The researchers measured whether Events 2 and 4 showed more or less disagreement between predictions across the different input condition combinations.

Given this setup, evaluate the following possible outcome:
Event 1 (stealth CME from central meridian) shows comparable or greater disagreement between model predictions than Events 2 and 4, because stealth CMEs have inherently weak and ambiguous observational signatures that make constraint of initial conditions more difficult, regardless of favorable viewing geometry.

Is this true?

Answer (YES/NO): YES